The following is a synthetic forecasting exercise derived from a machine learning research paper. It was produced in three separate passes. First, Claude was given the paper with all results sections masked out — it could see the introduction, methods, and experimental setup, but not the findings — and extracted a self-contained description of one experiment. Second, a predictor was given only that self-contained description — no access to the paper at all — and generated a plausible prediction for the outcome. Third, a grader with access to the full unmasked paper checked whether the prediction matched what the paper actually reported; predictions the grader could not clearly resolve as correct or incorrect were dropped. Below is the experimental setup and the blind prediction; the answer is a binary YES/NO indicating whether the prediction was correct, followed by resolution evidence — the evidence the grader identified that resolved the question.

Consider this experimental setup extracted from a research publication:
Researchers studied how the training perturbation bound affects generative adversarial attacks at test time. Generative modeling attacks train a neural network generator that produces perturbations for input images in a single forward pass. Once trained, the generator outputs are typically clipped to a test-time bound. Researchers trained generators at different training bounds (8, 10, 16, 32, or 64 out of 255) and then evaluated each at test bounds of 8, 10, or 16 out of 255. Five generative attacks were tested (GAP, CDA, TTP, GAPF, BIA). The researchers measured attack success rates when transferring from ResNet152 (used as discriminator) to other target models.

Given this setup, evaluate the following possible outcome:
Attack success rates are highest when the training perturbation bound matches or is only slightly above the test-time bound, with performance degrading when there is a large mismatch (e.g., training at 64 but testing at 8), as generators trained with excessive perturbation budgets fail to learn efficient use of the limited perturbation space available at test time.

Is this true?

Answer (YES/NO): NO